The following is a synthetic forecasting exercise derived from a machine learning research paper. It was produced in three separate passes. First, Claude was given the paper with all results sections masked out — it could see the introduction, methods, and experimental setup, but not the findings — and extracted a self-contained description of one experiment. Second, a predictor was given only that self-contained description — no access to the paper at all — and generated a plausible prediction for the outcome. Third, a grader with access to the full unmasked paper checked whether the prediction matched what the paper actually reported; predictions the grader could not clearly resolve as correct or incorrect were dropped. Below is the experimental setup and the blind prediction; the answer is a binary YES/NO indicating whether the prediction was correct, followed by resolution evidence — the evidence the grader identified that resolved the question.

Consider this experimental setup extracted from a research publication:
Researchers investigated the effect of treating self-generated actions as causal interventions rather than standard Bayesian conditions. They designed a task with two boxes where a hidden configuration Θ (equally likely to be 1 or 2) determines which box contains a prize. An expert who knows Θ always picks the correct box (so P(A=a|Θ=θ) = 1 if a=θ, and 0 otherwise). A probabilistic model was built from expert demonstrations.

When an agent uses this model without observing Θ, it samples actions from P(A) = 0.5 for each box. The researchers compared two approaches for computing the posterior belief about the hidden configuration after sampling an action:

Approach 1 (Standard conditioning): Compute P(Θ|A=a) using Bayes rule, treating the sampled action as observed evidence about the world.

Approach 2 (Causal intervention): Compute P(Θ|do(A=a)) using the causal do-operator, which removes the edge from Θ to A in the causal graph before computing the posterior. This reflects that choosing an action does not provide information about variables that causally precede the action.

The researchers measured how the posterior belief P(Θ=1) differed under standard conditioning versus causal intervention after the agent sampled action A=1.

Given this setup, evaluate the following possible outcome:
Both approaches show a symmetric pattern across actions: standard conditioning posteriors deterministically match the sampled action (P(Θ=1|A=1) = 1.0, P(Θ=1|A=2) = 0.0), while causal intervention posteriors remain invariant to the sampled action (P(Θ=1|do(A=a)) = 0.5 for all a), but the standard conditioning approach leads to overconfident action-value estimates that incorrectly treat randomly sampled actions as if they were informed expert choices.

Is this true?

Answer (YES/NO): YES